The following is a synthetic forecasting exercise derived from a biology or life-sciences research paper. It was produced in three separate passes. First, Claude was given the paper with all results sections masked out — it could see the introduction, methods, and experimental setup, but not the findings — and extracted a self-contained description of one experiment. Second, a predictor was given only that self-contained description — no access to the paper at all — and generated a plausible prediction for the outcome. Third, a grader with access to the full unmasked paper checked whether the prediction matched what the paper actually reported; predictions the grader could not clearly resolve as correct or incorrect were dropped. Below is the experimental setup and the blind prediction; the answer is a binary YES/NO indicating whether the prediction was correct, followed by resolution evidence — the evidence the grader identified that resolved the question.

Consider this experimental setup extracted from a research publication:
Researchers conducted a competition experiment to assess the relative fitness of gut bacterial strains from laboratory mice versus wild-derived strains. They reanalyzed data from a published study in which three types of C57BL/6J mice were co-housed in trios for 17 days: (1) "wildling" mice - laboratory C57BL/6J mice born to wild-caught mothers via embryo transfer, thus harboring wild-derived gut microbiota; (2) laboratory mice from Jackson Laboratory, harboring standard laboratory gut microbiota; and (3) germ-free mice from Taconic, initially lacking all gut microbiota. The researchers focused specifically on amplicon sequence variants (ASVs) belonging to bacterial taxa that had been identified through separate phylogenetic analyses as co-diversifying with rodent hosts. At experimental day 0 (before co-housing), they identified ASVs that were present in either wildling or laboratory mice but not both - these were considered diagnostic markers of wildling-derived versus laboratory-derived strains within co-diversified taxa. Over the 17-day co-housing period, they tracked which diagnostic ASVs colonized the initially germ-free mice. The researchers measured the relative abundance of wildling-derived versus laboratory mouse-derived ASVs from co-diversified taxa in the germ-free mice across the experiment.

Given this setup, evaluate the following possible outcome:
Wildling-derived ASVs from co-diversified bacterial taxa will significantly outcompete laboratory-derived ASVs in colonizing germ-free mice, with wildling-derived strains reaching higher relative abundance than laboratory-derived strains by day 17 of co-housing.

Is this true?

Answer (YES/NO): YES